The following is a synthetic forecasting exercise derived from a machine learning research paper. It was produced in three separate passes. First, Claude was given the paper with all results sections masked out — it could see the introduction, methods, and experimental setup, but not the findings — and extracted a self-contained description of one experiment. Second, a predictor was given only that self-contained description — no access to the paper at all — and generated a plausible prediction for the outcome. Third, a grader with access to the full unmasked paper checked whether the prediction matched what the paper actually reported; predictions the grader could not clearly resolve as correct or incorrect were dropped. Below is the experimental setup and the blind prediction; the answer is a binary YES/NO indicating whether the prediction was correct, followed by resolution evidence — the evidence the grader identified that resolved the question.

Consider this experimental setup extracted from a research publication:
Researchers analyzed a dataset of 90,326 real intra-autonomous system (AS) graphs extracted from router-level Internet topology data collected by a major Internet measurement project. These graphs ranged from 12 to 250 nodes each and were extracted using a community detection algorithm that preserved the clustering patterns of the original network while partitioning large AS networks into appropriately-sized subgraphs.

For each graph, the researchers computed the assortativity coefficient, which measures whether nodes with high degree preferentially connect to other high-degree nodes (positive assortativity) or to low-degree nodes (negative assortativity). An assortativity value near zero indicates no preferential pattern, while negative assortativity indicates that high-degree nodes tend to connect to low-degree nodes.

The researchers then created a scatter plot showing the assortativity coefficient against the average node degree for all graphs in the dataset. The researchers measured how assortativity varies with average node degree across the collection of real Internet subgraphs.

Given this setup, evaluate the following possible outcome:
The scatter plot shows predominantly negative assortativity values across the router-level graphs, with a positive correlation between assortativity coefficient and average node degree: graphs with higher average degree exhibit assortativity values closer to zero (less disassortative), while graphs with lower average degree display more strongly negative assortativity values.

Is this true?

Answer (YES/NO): YES